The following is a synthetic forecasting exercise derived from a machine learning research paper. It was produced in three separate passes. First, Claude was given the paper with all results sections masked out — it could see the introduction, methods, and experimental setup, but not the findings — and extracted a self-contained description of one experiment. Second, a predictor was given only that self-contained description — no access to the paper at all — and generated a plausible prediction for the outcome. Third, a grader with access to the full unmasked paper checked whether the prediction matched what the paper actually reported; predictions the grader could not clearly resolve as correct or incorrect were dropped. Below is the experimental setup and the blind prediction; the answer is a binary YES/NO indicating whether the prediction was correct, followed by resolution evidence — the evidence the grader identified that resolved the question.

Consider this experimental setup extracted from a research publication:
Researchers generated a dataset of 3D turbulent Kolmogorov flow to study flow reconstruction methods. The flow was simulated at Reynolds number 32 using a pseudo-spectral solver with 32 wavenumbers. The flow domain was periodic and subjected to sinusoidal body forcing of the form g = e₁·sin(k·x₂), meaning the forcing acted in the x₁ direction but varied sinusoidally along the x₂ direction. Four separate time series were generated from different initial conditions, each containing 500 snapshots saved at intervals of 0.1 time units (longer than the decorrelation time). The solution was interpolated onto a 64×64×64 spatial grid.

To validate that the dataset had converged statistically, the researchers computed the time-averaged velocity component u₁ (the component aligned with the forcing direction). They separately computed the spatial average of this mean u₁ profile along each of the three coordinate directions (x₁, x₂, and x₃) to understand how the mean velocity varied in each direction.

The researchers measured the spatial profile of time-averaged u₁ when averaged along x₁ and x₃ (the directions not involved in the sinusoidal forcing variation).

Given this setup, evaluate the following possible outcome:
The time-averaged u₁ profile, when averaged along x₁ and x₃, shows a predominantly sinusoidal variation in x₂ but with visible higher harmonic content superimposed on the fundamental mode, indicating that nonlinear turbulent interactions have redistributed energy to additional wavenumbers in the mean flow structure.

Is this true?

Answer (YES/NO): NO